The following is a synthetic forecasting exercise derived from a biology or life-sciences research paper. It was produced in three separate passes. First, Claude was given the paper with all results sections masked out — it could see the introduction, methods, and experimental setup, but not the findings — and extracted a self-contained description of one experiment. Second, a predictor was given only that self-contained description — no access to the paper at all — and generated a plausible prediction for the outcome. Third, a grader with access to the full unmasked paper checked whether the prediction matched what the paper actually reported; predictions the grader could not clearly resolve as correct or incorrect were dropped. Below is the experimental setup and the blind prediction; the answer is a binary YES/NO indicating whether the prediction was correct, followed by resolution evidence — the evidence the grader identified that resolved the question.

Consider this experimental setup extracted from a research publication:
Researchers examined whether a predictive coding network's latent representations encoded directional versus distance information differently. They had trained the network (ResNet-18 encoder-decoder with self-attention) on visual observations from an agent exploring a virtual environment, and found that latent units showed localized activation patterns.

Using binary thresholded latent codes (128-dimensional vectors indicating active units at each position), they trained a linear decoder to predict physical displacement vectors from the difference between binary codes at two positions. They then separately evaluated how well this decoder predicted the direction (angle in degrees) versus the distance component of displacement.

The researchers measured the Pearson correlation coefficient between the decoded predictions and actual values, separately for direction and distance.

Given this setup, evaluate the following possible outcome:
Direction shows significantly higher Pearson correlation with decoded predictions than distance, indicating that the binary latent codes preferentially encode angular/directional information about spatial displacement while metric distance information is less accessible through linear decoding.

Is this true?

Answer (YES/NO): YES